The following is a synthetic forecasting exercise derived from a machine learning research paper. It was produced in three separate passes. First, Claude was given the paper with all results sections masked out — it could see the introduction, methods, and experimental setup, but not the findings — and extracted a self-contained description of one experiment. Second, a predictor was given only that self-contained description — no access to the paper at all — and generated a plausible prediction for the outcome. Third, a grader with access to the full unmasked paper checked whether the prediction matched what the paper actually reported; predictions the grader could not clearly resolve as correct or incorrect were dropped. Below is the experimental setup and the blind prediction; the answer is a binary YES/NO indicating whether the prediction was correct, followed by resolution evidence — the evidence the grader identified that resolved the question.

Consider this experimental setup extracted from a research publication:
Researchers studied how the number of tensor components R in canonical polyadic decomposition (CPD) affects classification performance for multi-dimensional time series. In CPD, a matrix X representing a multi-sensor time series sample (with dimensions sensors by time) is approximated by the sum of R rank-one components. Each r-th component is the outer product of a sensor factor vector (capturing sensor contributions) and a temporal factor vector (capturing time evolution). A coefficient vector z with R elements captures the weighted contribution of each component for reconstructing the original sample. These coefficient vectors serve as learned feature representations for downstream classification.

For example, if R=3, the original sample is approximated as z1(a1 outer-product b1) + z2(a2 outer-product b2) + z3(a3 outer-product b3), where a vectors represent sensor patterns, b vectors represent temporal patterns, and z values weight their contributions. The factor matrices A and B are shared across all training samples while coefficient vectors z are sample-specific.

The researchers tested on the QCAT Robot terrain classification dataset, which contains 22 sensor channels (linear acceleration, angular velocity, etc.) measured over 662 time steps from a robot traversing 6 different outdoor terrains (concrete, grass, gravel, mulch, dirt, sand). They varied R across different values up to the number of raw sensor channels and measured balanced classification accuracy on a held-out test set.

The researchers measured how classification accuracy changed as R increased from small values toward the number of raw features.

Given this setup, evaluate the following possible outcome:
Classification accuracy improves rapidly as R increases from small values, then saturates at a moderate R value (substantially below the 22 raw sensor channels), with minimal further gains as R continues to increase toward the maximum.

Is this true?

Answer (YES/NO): NO